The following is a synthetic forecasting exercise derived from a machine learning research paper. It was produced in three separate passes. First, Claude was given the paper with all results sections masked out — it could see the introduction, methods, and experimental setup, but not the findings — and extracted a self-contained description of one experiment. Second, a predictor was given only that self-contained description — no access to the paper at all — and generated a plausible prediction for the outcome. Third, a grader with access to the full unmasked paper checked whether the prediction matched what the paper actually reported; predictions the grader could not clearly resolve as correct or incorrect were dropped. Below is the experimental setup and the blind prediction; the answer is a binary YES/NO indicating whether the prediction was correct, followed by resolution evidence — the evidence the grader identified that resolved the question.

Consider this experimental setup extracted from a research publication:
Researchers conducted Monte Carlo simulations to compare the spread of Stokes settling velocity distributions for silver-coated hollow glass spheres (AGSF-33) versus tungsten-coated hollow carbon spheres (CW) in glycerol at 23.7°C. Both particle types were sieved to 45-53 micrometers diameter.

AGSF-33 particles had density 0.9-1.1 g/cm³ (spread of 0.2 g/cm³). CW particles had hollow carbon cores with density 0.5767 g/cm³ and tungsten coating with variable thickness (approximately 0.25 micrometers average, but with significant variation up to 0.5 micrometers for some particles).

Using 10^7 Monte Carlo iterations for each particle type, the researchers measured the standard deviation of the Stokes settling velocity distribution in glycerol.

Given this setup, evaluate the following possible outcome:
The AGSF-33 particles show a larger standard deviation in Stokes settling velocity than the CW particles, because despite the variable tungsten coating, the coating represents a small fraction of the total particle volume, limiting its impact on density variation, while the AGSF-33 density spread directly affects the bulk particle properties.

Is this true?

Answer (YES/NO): YES